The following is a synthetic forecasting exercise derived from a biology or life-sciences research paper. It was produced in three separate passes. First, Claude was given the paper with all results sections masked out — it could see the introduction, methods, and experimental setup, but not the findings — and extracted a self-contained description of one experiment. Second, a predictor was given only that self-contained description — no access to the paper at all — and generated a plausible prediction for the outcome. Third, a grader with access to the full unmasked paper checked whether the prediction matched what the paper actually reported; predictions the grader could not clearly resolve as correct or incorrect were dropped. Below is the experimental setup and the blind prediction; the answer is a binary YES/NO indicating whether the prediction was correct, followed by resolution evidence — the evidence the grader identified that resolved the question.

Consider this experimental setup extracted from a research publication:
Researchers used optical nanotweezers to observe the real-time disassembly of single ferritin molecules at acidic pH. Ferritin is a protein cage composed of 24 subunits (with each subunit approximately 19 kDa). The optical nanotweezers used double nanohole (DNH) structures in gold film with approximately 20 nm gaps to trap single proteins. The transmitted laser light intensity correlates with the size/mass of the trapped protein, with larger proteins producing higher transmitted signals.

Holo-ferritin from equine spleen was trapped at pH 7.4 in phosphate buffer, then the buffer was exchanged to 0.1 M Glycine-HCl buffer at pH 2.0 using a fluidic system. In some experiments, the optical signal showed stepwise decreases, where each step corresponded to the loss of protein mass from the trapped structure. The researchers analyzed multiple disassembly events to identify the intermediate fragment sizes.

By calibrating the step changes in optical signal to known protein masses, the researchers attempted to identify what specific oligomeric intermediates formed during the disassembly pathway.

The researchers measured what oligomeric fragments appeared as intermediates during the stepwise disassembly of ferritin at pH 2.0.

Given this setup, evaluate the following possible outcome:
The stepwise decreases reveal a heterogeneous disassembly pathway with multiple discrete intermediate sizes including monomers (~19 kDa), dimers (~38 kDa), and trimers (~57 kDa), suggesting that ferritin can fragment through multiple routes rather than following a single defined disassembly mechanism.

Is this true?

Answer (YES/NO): NO